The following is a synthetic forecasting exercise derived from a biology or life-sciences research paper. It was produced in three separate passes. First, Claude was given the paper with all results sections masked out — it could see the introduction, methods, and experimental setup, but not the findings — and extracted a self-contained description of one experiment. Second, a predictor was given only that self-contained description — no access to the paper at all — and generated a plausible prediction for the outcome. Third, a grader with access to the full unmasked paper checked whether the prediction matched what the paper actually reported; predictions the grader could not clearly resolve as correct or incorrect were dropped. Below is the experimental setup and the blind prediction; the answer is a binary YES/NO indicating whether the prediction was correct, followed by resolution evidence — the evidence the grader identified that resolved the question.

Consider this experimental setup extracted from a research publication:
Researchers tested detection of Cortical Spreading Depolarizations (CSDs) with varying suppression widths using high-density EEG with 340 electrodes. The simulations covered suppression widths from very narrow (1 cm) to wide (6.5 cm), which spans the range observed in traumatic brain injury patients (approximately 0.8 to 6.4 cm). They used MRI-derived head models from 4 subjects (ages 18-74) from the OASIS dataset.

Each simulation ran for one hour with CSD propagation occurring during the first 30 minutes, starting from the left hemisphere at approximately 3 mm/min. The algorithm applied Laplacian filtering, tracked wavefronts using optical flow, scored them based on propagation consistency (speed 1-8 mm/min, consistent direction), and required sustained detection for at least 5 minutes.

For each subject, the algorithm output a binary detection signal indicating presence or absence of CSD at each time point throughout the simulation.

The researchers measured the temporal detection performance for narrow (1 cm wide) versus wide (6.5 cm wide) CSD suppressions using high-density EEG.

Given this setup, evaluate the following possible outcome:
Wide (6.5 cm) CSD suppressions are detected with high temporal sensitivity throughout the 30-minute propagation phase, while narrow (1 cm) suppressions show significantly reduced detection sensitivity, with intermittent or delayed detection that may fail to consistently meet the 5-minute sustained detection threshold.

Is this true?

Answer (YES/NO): NO